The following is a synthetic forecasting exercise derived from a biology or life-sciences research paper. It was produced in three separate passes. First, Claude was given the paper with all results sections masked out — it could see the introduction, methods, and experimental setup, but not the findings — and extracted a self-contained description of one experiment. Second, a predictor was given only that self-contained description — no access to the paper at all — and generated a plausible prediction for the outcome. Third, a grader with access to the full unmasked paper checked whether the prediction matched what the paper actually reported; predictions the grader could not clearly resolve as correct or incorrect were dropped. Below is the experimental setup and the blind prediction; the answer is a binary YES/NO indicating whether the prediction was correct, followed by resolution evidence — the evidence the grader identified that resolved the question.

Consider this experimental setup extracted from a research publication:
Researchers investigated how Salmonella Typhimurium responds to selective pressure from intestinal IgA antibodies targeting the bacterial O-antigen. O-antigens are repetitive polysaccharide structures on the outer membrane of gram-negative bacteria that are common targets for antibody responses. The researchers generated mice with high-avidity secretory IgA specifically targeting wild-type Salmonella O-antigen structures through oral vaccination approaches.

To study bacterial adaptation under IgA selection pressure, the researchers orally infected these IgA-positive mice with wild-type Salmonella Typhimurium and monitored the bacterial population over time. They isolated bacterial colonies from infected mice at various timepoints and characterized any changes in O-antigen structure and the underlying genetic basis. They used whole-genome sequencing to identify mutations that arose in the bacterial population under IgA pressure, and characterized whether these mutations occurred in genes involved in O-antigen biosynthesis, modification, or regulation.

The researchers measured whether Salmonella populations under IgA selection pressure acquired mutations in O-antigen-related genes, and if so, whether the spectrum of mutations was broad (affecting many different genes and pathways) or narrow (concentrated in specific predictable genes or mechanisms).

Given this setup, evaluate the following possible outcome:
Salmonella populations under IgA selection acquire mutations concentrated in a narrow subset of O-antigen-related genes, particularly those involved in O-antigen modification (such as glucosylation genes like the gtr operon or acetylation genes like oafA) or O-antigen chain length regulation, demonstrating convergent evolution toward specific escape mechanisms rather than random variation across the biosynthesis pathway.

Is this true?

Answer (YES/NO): YES